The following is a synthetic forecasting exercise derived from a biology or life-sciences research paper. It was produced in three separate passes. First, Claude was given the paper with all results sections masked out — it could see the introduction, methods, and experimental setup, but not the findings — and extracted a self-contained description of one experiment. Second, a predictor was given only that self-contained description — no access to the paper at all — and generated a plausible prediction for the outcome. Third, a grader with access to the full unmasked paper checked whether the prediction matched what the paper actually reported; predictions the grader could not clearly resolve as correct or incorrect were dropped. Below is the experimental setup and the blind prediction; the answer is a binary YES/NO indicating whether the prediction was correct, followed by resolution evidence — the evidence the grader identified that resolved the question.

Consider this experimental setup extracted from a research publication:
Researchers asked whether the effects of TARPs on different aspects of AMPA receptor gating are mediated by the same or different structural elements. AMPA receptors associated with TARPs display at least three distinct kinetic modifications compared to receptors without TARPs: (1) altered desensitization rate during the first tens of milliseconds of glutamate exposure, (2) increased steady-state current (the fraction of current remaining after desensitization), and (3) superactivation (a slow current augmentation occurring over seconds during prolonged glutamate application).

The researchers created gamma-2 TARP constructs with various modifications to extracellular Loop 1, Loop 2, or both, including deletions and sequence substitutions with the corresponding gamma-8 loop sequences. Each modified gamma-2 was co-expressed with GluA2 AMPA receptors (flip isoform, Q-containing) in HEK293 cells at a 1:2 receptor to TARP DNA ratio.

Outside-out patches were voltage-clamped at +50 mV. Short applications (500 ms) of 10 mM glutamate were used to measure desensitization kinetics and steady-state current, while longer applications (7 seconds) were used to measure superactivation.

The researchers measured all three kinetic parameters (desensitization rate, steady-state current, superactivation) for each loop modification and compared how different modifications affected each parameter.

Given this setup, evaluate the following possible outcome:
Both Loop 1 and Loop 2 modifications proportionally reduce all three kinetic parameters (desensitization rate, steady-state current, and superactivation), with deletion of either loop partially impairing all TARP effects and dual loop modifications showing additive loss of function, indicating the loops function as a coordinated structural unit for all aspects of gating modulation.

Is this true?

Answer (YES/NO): NO